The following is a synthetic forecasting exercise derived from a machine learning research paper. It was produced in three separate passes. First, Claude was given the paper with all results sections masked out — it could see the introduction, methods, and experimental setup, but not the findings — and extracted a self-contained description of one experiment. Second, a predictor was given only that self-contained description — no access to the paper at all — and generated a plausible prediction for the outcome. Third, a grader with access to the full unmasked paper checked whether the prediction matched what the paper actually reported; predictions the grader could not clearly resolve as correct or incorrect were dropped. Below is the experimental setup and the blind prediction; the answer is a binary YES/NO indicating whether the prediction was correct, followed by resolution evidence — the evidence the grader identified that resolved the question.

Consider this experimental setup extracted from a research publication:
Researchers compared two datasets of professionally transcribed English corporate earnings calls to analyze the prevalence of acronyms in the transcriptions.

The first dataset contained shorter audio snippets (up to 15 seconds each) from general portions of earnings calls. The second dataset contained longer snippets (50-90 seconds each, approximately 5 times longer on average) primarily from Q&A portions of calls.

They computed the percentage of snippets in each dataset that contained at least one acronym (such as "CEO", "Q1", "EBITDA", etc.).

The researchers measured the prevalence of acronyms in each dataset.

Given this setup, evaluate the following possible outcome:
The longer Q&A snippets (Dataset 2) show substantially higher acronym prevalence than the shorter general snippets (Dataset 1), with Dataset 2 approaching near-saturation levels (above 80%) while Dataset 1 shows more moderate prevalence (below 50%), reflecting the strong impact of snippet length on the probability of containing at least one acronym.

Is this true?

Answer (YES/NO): NO